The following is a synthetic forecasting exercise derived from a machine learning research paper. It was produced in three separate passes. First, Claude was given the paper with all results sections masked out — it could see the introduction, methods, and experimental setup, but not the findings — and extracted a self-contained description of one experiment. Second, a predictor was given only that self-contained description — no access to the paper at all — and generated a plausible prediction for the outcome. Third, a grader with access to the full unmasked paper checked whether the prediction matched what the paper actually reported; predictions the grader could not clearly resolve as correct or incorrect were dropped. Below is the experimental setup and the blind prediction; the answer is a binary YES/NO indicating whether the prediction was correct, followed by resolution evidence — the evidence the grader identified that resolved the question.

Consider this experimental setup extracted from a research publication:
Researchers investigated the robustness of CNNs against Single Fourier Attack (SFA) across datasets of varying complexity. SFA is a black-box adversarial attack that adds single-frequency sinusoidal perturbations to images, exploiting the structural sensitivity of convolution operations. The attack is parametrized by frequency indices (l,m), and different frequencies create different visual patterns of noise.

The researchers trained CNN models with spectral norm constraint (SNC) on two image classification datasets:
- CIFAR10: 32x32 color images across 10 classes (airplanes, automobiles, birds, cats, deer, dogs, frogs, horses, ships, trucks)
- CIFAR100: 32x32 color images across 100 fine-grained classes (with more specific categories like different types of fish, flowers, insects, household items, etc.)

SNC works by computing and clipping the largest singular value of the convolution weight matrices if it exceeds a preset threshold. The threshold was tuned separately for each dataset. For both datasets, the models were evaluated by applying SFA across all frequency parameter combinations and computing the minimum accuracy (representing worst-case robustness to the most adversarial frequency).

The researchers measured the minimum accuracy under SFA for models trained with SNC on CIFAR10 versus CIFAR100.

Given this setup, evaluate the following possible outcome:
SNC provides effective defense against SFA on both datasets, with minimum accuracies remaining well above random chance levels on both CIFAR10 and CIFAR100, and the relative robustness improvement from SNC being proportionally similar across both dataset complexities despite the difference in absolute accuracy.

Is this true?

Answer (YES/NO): YES